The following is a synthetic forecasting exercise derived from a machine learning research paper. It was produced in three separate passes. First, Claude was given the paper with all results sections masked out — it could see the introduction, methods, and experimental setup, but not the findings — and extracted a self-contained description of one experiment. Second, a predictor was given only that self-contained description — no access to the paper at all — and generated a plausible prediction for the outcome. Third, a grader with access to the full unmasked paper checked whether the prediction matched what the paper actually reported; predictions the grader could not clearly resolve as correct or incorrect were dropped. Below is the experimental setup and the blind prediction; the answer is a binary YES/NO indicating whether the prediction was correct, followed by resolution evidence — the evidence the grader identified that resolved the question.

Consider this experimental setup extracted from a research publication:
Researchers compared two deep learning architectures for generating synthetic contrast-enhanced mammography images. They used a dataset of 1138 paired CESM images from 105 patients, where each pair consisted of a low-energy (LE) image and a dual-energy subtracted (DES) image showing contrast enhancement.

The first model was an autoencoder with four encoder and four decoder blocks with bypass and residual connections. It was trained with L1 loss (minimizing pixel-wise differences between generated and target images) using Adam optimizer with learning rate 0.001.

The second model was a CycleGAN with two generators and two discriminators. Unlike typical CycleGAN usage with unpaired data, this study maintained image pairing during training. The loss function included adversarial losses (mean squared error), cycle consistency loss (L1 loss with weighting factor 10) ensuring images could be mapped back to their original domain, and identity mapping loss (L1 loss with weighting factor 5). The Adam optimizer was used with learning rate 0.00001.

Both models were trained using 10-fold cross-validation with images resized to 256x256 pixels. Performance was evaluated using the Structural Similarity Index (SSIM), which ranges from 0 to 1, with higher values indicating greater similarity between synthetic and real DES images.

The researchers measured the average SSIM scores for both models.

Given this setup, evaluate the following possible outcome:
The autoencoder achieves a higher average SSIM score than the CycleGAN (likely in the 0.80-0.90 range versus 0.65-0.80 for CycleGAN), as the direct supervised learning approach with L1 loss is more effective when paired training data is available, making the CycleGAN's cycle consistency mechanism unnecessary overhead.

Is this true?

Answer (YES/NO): NO